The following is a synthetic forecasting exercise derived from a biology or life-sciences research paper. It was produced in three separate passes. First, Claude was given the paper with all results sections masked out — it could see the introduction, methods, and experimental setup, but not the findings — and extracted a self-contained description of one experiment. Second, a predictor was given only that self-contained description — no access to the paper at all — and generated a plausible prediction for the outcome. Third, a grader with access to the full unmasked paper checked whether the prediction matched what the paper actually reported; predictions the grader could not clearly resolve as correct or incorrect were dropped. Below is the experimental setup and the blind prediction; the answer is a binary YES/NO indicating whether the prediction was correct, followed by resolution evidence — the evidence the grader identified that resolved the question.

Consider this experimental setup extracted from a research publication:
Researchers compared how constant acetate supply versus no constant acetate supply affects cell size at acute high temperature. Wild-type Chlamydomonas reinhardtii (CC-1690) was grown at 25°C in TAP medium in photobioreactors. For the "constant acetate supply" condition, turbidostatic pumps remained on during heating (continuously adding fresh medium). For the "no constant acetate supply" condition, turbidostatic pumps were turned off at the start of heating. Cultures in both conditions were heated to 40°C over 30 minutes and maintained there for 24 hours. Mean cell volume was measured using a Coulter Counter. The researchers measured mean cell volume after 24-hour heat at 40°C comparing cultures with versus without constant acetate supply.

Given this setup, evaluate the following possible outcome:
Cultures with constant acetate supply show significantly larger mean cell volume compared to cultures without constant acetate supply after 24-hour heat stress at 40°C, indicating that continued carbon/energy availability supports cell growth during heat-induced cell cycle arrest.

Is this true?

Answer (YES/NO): YES